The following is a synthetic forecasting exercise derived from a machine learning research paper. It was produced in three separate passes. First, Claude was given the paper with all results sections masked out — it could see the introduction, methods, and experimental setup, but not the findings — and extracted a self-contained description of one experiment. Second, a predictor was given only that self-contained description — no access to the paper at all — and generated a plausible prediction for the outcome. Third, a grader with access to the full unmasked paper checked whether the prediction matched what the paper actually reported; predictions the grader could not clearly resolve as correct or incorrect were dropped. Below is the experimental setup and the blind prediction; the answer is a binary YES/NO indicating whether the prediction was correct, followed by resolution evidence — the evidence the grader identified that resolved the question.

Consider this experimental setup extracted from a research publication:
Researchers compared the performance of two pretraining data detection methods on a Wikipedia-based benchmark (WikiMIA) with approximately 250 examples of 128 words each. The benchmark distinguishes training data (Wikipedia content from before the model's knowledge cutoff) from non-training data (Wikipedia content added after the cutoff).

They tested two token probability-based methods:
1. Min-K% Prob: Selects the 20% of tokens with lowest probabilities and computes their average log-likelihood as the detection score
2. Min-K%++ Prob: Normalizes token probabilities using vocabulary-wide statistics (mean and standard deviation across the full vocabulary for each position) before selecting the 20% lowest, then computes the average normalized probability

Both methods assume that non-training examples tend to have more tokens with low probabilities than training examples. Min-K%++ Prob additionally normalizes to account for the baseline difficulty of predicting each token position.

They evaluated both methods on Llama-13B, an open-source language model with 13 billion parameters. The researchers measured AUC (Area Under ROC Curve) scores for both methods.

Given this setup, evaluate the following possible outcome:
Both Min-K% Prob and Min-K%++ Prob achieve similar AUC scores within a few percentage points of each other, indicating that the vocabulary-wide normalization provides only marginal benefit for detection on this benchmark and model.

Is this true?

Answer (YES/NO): NO